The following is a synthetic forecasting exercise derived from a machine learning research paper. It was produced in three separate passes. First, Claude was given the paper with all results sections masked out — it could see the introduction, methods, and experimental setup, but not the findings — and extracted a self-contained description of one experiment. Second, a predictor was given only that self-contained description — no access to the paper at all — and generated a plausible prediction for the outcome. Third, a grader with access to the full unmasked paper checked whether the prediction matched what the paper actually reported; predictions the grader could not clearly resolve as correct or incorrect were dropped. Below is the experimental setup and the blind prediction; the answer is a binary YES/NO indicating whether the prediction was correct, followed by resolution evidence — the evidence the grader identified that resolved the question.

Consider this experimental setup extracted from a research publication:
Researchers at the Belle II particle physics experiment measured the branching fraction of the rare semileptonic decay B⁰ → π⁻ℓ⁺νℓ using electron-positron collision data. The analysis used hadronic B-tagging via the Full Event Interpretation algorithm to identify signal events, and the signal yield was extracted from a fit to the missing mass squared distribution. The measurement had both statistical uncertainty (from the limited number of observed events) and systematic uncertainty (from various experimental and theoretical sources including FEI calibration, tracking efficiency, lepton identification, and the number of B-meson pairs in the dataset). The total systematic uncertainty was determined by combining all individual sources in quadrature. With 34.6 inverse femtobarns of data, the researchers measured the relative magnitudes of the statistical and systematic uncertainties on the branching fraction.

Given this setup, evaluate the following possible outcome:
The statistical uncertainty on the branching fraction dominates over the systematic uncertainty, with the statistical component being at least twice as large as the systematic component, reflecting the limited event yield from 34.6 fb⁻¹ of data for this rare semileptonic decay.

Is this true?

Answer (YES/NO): YES